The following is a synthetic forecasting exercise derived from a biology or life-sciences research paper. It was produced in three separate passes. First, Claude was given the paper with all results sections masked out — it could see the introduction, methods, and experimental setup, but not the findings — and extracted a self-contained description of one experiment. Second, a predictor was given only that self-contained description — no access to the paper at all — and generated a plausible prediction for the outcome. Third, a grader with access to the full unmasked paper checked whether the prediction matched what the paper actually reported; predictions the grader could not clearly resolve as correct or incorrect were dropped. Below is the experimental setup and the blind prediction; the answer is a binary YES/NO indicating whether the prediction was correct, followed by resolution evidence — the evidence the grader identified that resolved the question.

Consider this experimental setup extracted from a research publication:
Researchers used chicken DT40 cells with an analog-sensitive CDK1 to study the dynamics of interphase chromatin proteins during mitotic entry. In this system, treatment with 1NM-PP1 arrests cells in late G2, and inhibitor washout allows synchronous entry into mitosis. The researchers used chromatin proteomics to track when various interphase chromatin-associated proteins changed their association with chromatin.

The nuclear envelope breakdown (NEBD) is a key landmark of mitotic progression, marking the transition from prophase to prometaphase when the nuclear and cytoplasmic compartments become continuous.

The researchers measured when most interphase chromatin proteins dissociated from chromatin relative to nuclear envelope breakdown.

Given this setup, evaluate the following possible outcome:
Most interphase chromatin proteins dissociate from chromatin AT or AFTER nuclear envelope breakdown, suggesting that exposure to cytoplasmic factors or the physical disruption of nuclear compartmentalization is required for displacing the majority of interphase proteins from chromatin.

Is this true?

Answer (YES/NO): YES